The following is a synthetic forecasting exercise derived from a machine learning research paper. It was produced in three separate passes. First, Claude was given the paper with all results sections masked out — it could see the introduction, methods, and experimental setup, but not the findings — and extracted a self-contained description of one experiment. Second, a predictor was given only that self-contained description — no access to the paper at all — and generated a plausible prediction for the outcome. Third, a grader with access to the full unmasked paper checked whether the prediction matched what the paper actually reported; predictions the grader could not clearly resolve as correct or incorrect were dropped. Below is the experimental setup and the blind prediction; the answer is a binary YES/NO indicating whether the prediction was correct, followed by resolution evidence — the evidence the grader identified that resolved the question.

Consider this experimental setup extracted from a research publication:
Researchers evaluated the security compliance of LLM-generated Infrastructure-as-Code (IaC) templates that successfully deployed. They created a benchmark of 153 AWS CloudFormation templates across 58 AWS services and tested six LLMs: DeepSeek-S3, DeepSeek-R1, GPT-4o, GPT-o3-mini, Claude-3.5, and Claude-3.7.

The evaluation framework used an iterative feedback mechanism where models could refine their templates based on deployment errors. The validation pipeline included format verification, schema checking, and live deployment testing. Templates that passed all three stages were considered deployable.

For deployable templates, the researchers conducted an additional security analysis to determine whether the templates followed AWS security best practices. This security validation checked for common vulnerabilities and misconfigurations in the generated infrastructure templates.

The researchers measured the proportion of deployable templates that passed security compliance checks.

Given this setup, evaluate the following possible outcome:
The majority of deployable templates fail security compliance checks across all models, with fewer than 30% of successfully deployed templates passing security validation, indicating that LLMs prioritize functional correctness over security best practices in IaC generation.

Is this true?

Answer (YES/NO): YES